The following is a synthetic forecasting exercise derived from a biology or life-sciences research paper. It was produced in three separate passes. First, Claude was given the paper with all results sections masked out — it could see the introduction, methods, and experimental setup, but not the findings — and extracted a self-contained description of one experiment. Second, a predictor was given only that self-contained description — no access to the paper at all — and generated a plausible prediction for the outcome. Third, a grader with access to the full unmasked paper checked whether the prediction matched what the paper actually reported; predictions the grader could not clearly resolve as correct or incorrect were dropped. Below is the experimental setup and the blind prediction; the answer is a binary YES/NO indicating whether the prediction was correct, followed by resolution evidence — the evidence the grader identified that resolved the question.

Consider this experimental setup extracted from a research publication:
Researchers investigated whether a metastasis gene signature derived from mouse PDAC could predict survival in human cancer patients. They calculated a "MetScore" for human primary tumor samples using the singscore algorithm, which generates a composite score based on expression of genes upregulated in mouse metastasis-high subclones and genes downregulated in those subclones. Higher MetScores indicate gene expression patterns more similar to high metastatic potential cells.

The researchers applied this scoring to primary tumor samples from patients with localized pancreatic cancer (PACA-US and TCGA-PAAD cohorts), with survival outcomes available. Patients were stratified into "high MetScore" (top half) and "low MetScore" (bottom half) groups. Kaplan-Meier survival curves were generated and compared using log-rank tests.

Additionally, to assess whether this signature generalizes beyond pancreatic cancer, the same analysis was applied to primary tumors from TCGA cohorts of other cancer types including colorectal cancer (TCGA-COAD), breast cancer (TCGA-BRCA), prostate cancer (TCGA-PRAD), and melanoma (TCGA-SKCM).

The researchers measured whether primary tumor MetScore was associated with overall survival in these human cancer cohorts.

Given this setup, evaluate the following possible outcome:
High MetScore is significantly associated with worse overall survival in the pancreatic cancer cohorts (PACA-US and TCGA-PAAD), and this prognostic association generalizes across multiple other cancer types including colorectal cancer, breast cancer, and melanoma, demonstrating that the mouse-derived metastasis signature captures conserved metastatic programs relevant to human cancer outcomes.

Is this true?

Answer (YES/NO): NO